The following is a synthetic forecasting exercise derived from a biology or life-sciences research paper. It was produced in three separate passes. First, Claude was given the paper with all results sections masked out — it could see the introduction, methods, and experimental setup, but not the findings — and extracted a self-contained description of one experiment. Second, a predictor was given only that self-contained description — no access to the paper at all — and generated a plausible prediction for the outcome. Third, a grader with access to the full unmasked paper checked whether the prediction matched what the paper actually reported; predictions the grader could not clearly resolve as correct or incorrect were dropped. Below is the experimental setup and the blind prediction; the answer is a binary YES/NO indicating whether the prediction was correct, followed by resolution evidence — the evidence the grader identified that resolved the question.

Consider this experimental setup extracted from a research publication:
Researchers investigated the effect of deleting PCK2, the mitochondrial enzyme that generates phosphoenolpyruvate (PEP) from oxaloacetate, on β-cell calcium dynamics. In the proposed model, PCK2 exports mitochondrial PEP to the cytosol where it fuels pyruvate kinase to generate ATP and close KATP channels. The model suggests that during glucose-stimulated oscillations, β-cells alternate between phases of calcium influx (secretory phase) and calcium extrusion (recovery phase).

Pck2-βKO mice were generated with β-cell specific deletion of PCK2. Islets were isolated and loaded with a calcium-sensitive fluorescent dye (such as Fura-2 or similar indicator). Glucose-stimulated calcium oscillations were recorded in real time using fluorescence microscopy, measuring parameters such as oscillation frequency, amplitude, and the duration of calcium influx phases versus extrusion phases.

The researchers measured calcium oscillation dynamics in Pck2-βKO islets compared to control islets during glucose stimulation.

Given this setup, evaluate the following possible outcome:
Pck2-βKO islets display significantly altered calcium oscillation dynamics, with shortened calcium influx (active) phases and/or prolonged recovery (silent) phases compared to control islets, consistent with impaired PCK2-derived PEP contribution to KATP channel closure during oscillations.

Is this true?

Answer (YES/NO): NO